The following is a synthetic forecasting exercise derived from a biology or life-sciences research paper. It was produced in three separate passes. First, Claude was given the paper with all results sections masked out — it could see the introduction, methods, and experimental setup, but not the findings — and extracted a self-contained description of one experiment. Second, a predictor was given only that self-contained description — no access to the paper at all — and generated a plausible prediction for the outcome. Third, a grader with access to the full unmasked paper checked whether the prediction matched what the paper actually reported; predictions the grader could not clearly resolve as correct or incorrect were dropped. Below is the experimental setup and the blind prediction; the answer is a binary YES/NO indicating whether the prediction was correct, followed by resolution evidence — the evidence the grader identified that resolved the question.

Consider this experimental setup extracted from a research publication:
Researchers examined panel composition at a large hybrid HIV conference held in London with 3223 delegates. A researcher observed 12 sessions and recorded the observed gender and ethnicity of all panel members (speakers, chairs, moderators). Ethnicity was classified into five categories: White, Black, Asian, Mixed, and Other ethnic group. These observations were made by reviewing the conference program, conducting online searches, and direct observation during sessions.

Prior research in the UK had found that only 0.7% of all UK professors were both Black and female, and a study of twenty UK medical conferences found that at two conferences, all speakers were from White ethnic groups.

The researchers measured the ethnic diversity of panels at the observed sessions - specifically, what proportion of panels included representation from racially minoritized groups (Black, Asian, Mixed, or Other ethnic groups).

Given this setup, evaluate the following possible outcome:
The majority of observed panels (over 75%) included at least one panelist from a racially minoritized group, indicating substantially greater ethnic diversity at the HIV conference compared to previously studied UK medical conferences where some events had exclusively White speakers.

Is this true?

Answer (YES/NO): NO